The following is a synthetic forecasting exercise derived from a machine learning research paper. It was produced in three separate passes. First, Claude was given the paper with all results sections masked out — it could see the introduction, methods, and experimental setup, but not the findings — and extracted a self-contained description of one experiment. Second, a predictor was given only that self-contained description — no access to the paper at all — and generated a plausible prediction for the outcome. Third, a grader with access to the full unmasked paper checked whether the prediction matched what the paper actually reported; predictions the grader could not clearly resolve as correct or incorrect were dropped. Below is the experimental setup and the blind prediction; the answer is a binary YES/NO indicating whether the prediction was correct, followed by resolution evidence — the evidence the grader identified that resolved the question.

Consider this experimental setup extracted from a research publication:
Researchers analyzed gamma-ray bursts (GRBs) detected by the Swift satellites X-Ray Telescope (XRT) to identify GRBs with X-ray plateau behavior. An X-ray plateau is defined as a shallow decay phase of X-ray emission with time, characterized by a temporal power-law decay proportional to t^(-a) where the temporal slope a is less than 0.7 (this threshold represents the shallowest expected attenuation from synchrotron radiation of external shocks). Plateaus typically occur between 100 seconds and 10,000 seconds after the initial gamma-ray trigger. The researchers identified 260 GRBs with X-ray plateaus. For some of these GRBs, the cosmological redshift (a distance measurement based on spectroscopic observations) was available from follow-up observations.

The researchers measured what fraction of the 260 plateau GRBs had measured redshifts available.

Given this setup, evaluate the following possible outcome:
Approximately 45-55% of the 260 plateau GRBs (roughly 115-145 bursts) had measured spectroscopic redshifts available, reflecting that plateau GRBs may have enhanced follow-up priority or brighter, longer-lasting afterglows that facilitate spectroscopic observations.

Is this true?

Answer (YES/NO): YES